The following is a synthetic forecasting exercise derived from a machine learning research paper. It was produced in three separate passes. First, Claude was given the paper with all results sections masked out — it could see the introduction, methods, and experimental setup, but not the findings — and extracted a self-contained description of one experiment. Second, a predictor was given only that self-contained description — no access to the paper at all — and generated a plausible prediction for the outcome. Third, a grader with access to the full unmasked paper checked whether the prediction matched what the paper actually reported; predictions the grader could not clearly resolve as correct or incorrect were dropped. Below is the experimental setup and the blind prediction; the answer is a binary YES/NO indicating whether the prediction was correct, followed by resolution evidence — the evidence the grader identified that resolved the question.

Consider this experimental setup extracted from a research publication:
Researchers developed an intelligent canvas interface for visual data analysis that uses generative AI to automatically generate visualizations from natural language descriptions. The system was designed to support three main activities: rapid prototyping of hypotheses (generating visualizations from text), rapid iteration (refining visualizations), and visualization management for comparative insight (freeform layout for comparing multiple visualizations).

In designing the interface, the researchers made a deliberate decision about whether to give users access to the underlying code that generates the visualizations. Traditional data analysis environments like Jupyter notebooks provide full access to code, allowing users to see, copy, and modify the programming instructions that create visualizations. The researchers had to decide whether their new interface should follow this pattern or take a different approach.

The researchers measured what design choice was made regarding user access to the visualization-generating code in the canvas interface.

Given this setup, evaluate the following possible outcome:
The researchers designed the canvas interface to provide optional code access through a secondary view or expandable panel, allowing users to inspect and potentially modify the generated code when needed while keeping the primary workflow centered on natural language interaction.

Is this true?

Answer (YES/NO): NO